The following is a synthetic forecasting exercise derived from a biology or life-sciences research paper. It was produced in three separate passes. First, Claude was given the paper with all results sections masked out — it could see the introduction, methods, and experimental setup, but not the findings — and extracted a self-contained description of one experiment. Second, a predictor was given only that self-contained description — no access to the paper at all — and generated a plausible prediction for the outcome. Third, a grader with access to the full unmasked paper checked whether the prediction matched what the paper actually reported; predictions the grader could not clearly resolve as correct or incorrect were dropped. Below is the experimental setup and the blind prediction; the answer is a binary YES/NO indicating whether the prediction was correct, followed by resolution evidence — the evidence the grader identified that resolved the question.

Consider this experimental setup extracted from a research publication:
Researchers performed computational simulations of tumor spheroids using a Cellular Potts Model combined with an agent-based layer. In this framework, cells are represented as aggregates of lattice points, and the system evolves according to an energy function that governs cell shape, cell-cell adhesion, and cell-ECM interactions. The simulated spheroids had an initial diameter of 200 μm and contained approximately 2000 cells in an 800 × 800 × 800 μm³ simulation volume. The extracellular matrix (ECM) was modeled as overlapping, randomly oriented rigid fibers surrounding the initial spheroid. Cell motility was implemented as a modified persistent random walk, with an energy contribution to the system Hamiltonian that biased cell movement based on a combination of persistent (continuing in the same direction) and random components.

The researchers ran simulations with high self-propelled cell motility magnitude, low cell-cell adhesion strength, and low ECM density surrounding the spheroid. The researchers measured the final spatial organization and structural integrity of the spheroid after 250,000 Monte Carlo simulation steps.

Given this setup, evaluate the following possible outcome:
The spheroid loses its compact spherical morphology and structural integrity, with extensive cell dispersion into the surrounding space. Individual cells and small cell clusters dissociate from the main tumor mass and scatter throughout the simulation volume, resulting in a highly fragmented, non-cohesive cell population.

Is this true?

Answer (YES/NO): YES